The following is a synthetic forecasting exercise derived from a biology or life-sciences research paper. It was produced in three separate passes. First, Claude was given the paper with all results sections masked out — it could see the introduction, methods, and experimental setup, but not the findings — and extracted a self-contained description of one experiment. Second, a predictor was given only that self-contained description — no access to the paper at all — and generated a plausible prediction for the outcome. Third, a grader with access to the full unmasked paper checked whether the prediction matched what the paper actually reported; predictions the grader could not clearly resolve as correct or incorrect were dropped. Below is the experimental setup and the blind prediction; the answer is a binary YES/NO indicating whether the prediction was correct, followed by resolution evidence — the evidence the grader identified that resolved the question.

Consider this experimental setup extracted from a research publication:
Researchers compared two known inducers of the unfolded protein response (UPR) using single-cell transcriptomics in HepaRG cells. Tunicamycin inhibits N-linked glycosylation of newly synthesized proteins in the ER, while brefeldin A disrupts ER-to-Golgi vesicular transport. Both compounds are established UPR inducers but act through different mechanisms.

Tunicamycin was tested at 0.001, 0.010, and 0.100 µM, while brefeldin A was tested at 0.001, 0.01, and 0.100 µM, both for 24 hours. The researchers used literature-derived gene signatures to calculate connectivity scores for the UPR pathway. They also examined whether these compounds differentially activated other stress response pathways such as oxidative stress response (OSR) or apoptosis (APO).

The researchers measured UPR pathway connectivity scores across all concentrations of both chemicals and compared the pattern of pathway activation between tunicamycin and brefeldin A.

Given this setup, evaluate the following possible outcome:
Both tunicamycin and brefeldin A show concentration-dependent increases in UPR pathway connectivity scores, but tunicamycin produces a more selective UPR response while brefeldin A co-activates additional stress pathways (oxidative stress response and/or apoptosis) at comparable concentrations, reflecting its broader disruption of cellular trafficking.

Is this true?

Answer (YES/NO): NO